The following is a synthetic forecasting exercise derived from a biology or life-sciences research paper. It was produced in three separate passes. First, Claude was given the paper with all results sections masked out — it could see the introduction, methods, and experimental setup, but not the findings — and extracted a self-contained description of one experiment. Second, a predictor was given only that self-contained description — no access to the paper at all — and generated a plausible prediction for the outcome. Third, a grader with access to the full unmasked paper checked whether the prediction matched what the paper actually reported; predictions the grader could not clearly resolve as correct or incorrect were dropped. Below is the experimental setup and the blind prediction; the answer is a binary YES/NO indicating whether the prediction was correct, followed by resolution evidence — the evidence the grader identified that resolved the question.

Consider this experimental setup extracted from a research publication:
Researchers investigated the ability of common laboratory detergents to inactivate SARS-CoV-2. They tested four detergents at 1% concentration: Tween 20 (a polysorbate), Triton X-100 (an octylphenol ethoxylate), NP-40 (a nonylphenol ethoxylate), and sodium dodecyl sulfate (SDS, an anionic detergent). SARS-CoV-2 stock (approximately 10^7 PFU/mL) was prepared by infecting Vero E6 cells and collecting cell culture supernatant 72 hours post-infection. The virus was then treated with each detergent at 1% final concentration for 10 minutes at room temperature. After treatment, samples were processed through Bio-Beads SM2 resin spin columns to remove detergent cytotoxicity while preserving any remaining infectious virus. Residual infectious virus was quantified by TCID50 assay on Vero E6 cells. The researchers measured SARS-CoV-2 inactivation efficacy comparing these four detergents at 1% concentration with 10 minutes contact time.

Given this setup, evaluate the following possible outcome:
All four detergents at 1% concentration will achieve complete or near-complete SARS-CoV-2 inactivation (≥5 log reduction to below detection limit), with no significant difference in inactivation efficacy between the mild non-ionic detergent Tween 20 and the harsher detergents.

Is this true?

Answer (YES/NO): NO